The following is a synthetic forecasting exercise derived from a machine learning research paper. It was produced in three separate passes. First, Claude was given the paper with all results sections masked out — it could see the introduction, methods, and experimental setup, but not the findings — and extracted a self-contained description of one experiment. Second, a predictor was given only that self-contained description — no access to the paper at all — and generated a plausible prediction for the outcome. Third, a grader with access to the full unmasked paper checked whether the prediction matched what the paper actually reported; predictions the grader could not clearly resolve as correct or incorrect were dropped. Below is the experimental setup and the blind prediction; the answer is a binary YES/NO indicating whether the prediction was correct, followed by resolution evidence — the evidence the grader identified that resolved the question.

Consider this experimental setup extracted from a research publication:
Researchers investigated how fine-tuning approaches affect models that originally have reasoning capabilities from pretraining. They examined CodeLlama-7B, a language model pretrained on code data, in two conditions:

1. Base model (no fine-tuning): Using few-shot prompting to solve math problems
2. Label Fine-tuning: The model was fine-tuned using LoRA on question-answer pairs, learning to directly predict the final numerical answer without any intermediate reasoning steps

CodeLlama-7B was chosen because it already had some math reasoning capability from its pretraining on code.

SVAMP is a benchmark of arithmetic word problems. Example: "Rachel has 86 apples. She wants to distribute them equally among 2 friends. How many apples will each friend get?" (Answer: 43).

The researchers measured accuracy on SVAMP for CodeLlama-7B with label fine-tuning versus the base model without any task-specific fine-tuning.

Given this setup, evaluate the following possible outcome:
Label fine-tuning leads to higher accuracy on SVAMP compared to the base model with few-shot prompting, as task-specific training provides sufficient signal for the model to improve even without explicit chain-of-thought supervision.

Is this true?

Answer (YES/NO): NO